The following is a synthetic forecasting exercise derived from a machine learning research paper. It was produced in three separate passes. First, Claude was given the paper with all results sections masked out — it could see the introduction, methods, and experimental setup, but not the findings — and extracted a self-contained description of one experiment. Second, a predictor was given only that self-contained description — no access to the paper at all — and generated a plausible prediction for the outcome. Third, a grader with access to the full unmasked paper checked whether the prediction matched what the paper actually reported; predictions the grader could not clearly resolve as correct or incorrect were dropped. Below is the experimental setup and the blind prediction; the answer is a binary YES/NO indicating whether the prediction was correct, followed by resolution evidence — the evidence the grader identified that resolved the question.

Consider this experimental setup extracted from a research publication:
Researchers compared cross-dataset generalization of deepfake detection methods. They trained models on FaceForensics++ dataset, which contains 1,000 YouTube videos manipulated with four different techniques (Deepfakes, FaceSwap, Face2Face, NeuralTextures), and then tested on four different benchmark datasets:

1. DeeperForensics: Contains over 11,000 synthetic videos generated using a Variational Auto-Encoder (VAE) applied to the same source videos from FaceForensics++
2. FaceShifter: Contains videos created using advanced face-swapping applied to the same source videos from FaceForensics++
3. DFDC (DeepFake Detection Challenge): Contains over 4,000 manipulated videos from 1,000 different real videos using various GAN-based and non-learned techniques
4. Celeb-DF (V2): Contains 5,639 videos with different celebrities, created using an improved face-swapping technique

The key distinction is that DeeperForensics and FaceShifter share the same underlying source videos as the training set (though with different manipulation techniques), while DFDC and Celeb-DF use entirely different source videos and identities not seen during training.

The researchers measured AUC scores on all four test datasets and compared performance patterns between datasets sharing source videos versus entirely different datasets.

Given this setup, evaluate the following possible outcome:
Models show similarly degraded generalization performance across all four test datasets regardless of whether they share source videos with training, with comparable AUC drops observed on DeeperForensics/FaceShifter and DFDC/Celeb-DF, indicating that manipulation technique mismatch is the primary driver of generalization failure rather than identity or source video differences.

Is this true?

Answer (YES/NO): NO